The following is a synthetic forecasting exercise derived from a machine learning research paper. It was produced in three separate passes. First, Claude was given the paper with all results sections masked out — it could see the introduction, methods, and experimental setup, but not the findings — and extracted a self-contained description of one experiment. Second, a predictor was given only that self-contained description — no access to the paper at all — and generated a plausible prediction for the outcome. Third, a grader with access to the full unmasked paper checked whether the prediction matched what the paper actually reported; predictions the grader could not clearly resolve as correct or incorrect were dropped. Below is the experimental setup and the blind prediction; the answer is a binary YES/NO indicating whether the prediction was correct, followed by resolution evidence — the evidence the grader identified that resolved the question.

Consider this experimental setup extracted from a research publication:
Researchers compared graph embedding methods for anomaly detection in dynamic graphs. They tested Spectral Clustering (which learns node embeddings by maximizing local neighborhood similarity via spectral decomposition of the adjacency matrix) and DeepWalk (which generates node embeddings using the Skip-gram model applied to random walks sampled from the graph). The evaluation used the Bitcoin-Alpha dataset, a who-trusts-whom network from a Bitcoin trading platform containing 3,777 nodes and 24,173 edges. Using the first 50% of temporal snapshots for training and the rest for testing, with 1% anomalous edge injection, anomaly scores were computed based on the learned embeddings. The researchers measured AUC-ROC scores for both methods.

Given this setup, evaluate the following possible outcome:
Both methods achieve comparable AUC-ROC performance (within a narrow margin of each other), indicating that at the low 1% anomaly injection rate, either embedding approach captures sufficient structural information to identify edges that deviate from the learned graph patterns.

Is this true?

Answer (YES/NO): NO